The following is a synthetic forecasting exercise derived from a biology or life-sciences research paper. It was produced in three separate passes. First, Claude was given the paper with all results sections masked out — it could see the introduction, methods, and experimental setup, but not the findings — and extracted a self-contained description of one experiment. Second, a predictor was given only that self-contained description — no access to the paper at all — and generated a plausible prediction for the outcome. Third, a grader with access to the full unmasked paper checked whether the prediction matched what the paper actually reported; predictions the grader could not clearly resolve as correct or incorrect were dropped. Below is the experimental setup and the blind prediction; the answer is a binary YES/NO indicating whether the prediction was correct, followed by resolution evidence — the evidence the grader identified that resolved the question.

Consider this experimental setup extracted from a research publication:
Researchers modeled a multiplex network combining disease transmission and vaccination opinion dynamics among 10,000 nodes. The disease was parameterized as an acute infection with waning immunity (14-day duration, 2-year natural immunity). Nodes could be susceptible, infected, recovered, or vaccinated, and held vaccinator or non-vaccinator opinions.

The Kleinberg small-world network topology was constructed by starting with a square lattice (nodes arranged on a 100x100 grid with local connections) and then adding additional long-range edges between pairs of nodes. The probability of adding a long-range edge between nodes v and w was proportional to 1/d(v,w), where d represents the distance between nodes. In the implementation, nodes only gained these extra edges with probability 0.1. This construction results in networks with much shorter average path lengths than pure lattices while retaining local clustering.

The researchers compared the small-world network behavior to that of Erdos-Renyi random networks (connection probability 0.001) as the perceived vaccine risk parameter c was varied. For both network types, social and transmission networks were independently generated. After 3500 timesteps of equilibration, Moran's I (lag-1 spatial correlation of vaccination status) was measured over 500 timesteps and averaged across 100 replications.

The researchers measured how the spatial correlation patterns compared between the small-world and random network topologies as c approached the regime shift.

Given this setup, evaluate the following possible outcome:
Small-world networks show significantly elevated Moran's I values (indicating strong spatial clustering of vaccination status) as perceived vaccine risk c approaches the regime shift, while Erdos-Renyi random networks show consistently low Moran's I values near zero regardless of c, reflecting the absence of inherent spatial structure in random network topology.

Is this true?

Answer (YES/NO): NO